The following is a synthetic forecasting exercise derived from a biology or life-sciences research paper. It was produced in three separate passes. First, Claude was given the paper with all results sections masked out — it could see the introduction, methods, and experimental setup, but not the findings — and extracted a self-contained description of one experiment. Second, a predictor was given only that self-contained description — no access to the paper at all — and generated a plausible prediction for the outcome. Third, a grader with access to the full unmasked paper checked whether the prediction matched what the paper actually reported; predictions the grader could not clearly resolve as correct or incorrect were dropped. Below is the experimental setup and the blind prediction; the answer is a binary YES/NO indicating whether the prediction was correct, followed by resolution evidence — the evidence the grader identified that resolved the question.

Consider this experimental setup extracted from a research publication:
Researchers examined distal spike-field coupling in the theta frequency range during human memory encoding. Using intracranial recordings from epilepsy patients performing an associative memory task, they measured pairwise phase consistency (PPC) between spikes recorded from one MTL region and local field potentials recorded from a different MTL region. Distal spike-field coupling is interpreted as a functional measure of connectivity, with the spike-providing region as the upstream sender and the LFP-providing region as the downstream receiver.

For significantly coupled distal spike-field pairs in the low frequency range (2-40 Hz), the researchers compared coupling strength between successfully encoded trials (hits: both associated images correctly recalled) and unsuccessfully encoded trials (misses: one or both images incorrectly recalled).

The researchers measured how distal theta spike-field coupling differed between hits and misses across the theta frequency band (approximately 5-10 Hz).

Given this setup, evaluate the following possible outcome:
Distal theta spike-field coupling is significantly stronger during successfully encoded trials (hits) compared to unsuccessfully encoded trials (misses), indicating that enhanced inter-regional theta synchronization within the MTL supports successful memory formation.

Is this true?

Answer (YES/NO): NO